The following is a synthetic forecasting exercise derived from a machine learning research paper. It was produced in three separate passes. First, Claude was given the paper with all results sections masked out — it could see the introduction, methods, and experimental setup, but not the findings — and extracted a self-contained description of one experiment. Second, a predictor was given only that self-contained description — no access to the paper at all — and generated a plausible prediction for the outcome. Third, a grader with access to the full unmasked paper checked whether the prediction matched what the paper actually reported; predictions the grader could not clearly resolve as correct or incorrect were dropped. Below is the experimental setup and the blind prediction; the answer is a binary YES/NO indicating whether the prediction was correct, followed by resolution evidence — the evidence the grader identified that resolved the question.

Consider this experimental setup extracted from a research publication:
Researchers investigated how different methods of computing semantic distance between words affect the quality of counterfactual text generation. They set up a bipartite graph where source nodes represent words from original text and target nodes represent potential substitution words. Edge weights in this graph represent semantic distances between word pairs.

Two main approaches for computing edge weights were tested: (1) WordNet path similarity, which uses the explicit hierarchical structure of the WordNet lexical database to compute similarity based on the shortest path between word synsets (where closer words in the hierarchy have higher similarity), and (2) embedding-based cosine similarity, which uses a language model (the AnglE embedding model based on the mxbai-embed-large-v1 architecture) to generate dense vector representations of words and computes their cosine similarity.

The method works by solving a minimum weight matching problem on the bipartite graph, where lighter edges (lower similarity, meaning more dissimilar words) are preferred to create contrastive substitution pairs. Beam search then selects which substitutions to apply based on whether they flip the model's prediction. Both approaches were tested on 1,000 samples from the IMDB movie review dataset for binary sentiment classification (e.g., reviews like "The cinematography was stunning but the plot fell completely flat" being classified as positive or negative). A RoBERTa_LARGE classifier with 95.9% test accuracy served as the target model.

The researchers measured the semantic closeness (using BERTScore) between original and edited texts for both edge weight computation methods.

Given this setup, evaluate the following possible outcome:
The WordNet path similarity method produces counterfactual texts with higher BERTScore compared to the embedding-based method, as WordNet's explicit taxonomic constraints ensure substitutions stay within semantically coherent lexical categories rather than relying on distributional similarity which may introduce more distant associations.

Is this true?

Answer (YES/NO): YES